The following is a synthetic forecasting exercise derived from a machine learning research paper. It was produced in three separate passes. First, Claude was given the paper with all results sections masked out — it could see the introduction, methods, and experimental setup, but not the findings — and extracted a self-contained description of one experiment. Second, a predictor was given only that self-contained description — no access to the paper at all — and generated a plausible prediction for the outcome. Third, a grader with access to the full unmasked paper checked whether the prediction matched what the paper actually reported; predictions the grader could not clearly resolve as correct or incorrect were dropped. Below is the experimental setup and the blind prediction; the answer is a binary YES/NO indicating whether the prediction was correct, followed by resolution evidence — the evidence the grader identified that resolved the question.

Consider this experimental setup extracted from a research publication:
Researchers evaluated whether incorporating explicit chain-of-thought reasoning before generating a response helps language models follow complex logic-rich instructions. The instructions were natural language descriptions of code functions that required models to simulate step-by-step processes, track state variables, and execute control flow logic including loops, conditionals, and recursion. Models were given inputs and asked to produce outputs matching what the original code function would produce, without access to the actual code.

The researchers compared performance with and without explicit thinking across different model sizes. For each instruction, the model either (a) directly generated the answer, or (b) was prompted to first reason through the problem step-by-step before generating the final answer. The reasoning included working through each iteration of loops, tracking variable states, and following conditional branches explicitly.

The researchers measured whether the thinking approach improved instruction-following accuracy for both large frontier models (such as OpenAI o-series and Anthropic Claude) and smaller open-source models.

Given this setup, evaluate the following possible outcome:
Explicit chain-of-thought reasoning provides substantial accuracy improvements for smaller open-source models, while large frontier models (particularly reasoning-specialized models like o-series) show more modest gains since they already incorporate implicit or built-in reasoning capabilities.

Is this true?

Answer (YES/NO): NO